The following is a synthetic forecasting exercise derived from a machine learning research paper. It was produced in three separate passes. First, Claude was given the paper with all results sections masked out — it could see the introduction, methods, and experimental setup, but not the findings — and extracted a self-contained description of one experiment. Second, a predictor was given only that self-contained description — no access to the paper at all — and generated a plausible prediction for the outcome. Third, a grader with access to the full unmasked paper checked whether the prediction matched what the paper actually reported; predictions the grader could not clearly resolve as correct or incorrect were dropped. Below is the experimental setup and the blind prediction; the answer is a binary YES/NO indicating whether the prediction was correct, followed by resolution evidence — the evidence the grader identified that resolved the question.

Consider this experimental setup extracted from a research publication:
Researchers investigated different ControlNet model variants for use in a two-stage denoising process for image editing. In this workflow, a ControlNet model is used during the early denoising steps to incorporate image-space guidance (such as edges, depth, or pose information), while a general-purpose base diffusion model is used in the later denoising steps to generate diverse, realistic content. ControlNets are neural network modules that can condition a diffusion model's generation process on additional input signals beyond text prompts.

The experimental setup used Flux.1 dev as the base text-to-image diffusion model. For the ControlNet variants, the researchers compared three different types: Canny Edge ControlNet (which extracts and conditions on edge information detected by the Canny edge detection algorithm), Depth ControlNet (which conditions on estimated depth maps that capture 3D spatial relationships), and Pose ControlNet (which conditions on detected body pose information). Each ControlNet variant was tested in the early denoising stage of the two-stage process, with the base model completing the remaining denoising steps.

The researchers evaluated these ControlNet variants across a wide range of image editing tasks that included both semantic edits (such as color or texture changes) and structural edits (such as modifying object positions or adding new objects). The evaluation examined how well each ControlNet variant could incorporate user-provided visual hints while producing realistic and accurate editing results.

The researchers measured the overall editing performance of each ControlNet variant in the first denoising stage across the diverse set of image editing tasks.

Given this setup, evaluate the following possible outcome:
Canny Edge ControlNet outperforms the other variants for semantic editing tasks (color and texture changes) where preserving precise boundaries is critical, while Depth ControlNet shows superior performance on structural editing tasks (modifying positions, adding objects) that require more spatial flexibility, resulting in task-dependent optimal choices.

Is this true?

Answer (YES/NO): NO